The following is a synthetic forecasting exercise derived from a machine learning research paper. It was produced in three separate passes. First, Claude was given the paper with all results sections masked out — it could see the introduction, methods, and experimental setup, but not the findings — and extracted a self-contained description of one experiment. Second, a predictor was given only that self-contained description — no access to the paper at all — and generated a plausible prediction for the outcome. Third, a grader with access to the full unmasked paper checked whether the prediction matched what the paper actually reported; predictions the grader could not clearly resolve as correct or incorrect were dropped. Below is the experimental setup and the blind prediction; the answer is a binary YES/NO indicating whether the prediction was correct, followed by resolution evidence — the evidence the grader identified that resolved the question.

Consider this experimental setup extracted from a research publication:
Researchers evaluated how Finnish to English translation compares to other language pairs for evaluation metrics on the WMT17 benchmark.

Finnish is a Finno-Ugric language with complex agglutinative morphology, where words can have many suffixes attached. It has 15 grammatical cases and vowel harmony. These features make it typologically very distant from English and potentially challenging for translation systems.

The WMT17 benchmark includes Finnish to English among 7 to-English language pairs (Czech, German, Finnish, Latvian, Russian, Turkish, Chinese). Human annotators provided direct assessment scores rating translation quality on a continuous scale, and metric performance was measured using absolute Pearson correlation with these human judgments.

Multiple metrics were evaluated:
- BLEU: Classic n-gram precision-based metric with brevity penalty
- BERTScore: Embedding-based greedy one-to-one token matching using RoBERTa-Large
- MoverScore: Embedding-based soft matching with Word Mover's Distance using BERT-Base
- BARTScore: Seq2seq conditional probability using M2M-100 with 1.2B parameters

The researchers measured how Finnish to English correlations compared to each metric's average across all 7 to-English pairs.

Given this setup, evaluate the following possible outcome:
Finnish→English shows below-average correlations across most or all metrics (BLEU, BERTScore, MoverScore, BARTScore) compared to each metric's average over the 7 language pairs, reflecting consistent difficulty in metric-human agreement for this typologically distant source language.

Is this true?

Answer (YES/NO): NO